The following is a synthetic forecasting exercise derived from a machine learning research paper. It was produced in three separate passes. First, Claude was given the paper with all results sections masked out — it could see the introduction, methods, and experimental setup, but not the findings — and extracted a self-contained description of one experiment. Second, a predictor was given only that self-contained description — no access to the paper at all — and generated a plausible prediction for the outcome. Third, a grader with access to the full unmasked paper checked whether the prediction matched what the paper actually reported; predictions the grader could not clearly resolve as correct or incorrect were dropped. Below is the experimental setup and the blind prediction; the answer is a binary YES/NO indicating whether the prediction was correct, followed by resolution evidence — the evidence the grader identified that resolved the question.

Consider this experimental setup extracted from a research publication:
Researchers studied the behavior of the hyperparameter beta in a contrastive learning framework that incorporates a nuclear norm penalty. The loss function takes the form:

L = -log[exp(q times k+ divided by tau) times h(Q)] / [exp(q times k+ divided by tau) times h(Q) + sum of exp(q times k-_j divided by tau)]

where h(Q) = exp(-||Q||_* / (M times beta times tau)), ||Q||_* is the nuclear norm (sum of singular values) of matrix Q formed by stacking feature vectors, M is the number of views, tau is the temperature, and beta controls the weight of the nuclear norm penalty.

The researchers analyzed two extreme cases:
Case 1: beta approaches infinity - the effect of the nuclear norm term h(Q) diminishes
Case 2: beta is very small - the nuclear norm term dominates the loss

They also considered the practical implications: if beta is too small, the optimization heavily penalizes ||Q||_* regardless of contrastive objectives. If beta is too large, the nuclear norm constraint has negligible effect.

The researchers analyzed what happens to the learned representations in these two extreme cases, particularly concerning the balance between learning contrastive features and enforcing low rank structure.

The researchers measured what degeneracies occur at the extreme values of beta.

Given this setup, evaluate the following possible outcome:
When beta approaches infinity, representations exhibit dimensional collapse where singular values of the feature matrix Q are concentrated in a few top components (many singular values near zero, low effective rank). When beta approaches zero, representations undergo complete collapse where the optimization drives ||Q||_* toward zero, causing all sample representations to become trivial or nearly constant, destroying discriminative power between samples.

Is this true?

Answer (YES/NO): NO